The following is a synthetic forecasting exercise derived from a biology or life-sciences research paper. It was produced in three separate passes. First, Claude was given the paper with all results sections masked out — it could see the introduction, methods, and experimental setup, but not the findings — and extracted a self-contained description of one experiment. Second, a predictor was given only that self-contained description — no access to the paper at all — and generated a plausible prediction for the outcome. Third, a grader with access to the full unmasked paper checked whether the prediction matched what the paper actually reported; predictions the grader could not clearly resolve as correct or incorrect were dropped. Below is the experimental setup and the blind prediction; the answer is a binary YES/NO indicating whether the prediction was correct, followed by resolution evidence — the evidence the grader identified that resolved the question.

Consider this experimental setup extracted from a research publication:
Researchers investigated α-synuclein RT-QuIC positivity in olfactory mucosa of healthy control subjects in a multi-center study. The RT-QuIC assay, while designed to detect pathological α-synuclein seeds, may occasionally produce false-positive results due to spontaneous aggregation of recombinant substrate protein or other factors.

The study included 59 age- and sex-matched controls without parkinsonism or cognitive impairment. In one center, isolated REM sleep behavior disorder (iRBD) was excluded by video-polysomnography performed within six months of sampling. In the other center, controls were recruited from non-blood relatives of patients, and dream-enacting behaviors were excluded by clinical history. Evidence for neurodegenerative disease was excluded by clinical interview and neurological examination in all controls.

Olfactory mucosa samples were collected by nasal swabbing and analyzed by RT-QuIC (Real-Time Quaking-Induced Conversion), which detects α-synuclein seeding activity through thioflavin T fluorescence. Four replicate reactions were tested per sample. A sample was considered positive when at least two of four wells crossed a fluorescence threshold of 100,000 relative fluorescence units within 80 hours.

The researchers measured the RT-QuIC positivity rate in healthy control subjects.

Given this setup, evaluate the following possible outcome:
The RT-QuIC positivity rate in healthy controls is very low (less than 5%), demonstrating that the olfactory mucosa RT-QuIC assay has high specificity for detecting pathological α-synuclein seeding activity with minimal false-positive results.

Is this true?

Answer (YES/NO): NO